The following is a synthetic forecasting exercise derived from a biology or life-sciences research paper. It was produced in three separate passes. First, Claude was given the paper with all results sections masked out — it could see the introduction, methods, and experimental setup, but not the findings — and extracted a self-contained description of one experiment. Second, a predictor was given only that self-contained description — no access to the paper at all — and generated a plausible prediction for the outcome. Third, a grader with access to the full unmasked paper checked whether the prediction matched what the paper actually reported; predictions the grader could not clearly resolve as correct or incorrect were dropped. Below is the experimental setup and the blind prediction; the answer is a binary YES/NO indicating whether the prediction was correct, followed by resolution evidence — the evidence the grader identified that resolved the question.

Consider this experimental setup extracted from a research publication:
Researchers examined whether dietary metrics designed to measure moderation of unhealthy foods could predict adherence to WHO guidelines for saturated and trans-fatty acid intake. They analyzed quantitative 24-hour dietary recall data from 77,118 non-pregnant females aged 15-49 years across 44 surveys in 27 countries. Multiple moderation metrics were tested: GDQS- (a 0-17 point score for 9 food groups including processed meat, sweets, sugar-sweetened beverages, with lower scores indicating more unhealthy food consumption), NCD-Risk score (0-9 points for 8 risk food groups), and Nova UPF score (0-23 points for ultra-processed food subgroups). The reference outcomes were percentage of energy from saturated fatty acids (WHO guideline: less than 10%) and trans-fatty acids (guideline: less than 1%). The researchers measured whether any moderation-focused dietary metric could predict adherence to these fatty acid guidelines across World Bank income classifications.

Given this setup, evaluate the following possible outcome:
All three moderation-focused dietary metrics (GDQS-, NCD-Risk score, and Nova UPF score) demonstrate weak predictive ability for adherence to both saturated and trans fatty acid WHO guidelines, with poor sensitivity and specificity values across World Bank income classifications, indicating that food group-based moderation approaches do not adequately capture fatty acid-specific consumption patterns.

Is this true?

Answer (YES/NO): YES